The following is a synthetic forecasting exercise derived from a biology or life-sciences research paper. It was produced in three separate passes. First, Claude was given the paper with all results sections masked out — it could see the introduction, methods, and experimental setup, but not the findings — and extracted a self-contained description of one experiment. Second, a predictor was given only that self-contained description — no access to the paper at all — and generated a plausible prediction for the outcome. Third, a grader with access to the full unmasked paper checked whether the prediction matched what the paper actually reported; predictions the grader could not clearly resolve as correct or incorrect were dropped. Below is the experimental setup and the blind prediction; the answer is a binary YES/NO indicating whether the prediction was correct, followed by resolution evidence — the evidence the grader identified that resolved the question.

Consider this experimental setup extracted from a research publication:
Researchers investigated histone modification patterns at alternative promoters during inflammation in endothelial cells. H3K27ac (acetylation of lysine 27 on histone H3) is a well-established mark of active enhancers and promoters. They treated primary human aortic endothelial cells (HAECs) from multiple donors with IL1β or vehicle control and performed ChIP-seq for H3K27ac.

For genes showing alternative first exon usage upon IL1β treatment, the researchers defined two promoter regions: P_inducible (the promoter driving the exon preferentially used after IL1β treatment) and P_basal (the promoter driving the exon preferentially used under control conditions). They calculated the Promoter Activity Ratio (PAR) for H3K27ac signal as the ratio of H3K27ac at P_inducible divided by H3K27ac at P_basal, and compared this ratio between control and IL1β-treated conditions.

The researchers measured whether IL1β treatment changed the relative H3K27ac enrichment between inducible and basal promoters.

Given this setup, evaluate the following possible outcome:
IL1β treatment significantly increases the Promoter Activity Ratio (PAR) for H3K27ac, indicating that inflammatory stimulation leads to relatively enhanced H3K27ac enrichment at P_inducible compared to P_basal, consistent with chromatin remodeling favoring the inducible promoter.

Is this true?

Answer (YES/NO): YES